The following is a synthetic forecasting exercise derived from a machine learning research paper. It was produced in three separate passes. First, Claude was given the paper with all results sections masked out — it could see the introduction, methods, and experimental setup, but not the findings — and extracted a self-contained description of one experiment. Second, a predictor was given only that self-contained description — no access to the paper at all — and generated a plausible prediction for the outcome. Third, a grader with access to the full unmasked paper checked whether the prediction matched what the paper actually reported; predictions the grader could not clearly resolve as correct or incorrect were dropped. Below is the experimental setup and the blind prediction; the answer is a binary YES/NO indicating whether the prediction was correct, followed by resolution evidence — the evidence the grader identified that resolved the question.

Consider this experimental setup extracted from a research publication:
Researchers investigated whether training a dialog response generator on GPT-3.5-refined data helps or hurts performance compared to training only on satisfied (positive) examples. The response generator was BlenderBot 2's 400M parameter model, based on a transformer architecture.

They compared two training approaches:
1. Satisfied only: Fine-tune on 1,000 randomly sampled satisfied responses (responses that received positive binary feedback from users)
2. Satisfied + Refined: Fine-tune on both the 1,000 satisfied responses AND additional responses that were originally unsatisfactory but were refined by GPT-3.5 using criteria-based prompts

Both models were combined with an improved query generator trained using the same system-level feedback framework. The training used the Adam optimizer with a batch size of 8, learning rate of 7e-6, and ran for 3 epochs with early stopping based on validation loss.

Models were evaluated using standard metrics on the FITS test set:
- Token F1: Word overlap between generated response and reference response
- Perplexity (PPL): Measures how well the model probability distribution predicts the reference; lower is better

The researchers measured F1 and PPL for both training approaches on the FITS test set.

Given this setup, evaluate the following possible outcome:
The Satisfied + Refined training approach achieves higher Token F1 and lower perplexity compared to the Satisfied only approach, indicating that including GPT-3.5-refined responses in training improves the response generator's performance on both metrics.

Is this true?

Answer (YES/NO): NO